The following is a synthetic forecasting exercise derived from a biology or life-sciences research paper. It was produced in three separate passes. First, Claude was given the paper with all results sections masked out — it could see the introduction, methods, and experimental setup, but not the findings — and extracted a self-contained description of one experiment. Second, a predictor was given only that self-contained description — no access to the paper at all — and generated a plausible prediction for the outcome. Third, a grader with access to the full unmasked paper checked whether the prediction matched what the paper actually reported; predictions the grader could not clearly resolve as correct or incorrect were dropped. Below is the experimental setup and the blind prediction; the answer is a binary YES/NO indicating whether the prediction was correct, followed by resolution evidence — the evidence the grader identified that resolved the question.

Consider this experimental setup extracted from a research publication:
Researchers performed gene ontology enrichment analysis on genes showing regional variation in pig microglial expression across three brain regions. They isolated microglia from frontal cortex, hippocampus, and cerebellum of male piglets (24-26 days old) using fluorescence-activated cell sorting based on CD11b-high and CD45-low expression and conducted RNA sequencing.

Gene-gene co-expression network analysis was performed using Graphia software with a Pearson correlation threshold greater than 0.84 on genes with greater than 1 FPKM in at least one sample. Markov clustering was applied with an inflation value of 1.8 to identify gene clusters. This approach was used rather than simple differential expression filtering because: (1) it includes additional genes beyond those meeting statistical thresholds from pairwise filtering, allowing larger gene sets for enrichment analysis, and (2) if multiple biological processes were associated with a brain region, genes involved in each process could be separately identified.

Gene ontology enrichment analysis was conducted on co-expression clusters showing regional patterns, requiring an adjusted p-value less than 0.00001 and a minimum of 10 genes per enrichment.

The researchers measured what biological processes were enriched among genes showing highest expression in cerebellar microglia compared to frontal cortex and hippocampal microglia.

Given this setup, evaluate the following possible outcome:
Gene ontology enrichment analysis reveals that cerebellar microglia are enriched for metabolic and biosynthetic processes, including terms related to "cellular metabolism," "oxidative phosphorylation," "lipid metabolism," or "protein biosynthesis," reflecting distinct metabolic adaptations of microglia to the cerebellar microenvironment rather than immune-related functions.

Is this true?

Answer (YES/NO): NO